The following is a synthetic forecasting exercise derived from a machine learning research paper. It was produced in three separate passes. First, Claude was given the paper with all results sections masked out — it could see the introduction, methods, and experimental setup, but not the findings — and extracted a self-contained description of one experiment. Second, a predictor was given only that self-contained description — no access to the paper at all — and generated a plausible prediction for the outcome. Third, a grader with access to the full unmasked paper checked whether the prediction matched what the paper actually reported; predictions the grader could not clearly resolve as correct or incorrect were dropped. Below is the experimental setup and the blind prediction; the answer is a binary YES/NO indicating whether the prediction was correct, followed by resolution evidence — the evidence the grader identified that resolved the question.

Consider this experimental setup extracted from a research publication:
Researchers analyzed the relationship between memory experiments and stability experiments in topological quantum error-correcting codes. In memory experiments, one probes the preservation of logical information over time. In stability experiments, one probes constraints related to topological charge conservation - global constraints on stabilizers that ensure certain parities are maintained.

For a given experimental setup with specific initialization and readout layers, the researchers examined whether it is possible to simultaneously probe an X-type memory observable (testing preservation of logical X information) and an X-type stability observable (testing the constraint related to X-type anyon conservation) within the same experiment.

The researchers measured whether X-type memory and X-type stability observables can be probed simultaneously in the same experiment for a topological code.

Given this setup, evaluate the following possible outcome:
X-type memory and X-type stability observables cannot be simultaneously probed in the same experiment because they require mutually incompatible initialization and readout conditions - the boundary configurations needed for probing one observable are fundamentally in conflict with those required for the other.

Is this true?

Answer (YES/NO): YES